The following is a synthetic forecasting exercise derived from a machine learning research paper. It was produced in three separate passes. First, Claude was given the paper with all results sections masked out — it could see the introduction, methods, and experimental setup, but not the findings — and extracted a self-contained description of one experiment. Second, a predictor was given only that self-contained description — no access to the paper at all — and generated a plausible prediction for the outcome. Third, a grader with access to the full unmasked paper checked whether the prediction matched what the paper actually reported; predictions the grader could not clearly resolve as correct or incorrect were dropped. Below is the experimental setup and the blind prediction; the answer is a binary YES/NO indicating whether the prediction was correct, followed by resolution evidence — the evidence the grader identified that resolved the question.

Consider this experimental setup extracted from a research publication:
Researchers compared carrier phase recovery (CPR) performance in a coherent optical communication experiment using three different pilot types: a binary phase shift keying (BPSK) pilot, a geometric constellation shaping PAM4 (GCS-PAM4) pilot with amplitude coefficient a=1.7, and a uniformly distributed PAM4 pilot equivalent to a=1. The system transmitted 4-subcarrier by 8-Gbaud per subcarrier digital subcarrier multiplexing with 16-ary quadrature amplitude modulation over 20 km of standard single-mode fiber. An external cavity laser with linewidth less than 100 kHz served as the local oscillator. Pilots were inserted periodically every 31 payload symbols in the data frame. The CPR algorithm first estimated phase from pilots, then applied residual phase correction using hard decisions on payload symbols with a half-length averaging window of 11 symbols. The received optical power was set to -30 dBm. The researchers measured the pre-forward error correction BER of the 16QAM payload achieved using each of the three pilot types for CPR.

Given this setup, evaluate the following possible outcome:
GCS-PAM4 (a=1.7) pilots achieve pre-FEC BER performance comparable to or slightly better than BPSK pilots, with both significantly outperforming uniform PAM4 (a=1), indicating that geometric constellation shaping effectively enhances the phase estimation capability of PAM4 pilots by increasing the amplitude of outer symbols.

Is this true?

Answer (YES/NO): YES